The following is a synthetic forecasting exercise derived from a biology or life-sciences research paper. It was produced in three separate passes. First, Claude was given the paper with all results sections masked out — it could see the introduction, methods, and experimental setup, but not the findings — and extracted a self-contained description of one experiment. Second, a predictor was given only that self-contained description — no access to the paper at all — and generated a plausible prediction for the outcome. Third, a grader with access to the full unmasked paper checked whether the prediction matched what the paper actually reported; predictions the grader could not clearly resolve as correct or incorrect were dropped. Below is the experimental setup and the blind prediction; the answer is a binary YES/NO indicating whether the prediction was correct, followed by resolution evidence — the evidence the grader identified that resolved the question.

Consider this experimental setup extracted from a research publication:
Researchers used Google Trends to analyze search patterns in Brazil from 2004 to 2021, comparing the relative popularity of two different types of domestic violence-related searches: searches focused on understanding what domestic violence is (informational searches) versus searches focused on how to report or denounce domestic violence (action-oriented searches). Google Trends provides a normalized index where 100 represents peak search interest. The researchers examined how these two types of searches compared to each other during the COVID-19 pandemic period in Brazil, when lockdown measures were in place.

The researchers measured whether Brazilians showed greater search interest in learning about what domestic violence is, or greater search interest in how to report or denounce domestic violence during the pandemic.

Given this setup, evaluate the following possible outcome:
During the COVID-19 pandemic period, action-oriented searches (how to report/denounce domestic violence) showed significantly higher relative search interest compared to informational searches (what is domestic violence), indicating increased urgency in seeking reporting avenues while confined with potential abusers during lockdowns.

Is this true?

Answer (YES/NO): YES